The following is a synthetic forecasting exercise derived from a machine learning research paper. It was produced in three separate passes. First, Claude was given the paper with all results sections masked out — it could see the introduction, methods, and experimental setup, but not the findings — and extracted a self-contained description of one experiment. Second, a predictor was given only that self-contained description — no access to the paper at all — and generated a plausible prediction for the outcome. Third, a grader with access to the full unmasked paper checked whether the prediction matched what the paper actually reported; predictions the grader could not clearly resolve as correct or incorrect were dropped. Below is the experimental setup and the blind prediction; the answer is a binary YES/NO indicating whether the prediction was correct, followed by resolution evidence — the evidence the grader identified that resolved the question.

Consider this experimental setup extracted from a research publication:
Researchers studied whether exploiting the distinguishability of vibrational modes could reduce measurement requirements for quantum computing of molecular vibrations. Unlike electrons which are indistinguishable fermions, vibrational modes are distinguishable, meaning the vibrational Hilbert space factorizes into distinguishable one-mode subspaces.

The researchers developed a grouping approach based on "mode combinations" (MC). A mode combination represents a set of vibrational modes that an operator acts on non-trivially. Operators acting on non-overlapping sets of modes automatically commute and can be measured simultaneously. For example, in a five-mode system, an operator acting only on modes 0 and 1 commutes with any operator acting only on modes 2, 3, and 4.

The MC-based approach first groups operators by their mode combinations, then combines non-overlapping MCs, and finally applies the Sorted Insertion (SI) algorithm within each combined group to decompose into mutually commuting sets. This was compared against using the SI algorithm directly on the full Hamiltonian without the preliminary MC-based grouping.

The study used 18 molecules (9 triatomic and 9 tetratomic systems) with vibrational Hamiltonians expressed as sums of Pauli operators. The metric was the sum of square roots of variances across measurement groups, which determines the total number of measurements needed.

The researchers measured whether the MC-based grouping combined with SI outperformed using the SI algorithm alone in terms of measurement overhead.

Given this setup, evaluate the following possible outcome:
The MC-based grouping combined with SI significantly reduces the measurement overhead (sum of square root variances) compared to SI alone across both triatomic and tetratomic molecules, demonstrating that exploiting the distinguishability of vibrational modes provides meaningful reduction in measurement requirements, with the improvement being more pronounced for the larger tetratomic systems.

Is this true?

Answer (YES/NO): NO